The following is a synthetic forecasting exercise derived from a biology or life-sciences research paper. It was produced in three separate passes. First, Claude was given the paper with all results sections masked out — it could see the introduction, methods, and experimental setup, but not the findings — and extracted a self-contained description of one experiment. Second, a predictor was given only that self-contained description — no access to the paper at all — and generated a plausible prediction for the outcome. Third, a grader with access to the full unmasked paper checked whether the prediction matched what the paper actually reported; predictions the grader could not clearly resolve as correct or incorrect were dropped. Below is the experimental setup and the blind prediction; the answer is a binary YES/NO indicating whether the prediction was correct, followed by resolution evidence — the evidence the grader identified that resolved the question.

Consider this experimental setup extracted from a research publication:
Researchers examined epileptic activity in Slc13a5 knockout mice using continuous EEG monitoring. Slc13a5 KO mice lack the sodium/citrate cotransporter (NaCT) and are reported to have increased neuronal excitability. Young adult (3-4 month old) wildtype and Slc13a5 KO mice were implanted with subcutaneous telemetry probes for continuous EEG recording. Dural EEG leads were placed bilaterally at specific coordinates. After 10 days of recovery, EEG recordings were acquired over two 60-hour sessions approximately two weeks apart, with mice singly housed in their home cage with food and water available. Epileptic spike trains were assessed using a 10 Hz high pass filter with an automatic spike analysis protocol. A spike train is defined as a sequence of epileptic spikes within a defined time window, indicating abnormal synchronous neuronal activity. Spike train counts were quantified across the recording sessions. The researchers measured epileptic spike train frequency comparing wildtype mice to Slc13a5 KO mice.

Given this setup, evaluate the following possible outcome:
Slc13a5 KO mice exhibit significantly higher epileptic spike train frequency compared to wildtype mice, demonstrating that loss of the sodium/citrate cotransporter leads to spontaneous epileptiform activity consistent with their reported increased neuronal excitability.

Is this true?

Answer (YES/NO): NO